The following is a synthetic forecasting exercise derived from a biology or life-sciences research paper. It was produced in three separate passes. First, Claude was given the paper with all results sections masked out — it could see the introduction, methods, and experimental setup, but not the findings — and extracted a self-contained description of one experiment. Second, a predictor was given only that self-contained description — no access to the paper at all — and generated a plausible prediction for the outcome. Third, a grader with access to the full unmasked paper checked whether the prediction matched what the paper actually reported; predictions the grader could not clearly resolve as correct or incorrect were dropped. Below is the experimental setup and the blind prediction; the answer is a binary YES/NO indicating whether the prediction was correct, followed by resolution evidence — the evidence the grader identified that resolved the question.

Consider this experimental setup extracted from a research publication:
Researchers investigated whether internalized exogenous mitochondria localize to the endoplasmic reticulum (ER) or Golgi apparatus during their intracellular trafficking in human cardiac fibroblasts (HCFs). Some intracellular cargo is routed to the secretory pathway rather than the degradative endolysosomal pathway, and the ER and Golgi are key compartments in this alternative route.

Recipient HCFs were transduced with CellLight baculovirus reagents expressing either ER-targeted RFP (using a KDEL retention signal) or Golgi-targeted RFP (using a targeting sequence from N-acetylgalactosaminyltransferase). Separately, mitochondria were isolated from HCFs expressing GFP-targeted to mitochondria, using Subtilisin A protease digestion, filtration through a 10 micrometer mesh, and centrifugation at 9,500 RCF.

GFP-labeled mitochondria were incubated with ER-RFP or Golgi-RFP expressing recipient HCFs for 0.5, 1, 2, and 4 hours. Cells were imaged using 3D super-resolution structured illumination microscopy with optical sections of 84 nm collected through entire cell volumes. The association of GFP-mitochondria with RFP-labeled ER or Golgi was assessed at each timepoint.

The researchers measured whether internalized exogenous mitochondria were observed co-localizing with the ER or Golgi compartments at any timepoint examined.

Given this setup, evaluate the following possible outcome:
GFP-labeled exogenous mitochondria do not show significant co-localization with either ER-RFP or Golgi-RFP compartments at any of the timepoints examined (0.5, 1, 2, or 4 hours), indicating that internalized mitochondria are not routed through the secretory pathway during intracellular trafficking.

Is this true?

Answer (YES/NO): YES